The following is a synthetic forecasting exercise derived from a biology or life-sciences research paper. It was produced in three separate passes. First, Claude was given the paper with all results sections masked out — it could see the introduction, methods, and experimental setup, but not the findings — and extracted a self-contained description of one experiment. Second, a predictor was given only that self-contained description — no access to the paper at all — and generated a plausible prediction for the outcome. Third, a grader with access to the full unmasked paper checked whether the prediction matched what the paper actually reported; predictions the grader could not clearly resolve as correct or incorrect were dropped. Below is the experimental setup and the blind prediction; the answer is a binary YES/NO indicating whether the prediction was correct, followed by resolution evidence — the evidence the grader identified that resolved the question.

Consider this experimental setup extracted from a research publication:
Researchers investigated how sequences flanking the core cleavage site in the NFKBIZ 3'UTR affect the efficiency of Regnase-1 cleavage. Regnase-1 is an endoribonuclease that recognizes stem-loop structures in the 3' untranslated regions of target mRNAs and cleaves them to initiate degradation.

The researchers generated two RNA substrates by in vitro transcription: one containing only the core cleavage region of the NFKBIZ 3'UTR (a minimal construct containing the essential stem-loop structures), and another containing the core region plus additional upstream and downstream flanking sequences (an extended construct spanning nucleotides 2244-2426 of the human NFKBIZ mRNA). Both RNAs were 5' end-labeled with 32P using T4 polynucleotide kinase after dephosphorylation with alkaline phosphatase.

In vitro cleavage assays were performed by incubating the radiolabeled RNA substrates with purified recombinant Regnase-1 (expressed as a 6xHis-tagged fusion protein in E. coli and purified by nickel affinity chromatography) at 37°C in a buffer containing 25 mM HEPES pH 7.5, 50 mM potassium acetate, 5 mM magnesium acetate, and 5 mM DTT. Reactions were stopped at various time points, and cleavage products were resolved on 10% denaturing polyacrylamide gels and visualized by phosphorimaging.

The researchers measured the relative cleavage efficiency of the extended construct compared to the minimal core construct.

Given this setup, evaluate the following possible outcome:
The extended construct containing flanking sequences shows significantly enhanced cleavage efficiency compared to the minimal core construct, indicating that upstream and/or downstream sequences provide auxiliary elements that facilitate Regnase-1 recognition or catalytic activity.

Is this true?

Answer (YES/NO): YES